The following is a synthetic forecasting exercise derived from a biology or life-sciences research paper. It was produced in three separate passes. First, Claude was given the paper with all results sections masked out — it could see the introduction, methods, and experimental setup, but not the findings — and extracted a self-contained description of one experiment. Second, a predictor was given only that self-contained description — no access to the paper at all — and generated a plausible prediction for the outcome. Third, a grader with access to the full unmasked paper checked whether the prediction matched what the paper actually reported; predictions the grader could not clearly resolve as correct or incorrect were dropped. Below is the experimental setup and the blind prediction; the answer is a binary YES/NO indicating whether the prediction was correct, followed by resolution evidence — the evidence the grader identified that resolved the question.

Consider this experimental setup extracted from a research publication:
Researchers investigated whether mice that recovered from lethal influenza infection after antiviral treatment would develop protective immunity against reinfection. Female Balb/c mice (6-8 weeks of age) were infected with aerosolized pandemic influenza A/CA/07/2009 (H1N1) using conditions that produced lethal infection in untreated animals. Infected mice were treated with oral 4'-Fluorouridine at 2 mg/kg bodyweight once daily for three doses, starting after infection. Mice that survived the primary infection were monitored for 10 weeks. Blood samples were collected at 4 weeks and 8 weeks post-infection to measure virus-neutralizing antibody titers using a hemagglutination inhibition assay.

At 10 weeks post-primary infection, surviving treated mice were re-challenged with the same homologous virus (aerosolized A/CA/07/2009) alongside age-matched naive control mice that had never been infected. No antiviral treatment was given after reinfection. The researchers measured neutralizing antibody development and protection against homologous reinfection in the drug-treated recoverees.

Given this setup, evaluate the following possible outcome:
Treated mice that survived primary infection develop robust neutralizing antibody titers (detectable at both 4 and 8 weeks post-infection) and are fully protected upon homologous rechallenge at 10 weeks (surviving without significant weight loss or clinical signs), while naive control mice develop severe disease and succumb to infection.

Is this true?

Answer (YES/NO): YES